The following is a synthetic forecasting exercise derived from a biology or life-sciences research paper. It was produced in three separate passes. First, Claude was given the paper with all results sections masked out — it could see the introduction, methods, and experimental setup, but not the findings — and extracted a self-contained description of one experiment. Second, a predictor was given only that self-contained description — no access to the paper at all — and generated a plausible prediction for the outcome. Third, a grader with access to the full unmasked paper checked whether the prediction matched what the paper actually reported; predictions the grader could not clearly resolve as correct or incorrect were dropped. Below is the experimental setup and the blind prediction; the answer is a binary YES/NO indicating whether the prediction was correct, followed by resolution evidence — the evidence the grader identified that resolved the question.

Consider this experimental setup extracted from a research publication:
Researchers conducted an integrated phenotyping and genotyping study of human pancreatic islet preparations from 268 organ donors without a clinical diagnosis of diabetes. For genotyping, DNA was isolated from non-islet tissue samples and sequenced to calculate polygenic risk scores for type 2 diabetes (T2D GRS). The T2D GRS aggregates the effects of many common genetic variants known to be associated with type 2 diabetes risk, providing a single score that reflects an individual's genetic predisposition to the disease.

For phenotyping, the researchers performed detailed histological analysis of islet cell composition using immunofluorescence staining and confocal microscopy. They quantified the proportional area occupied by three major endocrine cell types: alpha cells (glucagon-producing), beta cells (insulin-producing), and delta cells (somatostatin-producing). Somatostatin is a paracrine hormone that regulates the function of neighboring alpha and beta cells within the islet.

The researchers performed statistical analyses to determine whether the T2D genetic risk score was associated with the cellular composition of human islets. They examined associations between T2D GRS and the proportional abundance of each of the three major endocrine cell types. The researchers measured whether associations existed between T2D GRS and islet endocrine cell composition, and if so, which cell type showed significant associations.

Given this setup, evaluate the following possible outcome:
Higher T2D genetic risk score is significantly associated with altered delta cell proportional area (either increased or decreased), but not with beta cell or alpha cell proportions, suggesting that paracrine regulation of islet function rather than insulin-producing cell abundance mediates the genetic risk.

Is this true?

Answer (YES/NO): YES